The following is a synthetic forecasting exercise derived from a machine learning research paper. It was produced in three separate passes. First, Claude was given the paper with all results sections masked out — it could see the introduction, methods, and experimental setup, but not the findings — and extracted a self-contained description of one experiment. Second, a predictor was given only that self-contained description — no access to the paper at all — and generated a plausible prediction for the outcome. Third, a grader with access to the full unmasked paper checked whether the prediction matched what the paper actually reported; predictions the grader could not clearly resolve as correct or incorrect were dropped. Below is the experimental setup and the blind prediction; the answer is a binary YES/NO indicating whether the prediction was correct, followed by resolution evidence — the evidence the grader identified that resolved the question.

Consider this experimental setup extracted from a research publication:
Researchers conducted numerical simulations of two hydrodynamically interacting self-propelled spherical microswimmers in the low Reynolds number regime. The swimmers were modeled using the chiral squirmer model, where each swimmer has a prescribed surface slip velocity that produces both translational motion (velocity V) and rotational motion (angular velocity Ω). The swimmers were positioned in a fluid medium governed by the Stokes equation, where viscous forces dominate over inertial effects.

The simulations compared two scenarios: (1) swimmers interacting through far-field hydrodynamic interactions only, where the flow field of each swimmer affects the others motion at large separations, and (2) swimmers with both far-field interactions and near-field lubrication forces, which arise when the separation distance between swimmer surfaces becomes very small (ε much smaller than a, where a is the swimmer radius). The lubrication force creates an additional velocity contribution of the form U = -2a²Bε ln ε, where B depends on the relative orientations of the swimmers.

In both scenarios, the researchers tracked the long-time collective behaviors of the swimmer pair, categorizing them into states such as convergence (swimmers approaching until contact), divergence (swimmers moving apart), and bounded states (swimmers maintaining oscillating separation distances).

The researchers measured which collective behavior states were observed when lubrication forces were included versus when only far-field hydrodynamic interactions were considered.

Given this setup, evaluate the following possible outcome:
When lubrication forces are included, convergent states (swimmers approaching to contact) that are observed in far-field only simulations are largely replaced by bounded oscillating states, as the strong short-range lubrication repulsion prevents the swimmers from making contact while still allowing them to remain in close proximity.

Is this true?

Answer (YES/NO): NO